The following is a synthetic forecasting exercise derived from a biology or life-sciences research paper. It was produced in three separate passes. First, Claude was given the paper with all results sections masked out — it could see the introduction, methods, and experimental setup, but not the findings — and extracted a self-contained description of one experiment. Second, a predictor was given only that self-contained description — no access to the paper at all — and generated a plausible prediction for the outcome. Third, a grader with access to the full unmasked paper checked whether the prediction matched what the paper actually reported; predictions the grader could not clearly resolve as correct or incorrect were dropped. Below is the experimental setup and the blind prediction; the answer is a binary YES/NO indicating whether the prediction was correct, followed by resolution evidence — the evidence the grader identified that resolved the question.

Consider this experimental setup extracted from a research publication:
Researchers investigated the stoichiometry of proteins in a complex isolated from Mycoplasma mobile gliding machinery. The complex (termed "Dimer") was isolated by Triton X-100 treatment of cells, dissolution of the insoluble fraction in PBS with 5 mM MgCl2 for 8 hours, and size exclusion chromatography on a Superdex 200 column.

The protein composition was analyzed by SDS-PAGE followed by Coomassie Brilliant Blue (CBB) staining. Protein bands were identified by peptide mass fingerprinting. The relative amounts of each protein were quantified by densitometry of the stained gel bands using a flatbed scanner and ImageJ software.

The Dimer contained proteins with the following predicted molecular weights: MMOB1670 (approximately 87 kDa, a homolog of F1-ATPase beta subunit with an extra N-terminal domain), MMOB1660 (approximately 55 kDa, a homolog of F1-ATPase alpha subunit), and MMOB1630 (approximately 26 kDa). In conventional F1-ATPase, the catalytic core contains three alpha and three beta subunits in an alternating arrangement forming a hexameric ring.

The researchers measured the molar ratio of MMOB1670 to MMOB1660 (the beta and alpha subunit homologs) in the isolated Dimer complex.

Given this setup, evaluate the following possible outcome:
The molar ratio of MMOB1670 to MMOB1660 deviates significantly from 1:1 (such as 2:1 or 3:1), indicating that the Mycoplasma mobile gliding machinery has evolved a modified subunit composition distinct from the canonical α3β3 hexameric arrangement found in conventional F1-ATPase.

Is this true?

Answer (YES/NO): NO